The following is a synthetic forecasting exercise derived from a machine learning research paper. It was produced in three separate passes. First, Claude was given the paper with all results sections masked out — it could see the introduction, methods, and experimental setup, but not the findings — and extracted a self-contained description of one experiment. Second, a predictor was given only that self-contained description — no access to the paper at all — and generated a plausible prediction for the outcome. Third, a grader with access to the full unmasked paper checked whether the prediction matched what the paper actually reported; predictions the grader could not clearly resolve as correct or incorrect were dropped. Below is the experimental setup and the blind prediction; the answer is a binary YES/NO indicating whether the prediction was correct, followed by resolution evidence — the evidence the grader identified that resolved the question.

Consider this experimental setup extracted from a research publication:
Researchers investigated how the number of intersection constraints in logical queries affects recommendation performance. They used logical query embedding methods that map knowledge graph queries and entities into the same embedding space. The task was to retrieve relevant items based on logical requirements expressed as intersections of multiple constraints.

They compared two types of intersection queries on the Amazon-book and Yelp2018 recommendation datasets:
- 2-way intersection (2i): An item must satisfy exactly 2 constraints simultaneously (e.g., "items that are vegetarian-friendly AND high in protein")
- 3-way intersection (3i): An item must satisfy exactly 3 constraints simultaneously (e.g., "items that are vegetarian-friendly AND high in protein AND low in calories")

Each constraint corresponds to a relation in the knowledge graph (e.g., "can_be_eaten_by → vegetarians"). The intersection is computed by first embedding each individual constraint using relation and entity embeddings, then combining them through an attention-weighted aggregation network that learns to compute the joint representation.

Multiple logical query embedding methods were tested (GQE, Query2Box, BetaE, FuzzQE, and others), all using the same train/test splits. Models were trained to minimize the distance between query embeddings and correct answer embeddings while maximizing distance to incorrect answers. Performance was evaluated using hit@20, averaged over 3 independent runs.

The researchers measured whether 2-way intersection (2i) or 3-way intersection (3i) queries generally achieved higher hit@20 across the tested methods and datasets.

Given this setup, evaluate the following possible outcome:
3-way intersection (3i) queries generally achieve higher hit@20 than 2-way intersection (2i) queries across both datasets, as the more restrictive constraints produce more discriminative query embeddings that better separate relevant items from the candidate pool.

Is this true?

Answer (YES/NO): YES